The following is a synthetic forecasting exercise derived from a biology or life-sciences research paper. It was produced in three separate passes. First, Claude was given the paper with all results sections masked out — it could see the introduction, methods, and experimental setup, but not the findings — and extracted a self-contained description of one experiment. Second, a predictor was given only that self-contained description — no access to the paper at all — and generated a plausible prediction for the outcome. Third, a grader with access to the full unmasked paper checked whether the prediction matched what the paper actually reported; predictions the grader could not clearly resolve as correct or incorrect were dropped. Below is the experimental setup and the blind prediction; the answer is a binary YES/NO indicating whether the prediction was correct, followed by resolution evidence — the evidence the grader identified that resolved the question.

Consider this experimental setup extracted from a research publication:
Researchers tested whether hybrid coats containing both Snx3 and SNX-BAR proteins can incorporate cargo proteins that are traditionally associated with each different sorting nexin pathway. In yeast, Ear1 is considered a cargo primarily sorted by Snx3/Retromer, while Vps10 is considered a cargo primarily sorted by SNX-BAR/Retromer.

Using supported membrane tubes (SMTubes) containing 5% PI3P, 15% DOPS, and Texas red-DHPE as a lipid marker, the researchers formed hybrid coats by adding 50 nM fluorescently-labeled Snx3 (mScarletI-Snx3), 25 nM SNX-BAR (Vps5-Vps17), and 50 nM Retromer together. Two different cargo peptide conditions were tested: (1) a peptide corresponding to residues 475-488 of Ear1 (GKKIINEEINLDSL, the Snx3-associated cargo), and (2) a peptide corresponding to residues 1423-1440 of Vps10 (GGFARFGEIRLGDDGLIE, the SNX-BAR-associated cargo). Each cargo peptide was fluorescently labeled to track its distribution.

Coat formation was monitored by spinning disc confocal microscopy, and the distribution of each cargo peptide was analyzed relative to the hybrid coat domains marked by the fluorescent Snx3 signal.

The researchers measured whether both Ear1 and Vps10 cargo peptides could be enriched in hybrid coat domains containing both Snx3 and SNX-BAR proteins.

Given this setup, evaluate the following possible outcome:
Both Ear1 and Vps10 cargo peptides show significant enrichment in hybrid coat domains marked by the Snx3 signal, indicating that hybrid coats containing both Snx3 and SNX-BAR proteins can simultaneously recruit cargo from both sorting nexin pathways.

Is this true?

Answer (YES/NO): YES